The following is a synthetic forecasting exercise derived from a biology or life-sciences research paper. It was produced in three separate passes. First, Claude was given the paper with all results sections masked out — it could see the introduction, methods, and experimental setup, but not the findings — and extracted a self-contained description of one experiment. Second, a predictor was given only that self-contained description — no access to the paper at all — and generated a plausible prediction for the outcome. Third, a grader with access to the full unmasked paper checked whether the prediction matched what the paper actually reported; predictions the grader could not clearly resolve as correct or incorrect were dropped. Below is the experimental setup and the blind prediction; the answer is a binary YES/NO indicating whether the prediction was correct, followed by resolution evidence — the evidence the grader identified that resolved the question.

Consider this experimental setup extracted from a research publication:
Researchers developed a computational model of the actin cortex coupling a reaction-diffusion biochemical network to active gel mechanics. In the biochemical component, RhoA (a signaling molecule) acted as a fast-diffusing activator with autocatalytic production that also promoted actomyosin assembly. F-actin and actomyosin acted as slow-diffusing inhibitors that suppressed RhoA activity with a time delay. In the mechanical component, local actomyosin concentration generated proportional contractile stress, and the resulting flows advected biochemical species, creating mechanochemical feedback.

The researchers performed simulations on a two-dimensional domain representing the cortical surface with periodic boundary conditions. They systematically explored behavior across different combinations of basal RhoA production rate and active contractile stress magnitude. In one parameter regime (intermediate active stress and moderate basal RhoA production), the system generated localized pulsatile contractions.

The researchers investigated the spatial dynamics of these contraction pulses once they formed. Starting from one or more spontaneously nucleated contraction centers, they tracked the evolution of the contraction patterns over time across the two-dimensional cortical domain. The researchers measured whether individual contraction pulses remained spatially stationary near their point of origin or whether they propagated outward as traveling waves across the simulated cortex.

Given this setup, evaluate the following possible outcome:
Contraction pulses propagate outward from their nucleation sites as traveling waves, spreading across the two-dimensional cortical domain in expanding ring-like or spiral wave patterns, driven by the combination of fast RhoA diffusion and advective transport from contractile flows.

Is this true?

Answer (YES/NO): NO